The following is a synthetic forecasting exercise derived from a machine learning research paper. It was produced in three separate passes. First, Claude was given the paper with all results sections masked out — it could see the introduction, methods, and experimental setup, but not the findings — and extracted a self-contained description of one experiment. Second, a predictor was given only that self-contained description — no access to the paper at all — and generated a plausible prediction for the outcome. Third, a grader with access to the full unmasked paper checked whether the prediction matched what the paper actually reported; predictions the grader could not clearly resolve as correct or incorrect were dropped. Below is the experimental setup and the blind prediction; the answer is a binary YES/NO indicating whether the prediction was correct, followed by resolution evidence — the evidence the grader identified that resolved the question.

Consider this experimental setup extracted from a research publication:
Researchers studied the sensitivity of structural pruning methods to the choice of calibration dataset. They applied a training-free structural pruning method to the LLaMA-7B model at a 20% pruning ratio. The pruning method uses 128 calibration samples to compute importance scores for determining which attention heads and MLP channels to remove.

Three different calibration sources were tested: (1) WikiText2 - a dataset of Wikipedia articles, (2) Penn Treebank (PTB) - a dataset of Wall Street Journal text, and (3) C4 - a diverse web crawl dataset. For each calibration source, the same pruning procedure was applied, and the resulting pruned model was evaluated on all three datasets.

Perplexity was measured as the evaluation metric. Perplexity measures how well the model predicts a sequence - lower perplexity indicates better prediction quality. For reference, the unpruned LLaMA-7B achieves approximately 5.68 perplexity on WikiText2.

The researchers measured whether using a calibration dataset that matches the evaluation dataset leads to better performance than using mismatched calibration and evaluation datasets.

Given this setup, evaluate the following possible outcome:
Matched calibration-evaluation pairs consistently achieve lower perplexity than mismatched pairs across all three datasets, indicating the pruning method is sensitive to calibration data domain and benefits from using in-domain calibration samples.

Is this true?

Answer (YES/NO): YES